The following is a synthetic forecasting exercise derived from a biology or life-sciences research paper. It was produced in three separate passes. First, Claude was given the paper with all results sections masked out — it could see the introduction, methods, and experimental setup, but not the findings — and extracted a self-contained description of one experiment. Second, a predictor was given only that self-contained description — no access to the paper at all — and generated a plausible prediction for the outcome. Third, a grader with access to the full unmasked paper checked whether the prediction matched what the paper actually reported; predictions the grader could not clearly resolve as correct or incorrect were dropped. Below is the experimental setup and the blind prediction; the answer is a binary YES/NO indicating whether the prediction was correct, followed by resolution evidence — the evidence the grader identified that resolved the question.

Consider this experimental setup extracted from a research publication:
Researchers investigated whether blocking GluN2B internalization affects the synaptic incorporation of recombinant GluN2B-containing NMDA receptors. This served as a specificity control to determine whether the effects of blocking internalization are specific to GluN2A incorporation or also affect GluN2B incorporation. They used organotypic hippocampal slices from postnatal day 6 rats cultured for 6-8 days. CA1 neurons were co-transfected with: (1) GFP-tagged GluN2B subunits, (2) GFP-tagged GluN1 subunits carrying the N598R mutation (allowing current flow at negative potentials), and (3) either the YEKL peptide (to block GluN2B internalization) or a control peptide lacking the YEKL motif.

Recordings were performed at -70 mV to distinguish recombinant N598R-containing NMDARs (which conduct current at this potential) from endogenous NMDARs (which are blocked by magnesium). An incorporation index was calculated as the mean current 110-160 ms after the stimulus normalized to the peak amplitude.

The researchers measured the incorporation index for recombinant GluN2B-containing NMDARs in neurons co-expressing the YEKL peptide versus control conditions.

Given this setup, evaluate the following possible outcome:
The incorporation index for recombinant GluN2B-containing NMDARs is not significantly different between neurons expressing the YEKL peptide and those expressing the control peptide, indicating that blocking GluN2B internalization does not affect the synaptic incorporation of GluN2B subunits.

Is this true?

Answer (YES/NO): YES